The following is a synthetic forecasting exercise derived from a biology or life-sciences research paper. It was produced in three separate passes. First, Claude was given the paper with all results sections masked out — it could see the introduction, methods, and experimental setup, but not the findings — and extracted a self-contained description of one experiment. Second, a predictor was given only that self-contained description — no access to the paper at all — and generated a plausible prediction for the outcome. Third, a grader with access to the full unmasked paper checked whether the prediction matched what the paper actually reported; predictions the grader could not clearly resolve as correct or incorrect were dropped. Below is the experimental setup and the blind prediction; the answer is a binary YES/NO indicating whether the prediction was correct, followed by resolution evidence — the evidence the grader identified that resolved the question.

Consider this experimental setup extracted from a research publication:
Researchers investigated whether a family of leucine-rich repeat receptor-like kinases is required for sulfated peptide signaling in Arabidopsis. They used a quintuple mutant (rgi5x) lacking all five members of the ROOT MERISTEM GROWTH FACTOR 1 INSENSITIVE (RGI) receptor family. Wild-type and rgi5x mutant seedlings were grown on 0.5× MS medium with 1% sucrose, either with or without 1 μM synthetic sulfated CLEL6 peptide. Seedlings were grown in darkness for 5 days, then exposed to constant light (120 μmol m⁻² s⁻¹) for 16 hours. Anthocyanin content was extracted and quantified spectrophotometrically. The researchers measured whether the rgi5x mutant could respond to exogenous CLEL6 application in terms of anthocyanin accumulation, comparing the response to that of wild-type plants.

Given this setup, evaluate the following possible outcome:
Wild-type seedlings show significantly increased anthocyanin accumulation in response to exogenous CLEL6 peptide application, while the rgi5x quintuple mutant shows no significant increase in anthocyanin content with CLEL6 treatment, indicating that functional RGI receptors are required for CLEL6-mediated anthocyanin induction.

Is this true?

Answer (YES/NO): NO